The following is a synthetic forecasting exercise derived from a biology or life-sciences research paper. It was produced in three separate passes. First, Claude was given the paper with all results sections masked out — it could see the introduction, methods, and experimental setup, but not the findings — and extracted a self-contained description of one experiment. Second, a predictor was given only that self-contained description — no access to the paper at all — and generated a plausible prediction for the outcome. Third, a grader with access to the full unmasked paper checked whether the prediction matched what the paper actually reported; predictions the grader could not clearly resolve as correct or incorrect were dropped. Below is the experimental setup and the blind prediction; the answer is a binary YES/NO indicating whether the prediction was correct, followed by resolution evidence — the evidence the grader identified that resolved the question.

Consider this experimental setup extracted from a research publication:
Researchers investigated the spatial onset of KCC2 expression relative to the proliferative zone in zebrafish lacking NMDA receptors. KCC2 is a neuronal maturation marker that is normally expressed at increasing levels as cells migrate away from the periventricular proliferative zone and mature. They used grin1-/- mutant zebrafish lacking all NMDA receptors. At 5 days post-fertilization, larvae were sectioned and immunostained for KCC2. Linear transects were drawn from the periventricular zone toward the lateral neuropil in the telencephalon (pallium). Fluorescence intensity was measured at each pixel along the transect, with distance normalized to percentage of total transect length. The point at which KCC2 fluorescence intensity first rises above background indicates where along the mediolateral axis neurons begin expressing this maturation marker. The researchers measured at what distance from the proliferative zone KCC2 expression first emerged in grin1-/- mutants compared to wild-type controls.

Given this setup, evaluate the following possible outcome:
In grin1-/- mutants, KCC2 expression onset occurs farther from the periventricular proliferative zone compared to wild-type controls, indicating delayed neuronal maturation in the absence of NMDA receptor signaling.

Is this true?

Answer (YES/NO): YES